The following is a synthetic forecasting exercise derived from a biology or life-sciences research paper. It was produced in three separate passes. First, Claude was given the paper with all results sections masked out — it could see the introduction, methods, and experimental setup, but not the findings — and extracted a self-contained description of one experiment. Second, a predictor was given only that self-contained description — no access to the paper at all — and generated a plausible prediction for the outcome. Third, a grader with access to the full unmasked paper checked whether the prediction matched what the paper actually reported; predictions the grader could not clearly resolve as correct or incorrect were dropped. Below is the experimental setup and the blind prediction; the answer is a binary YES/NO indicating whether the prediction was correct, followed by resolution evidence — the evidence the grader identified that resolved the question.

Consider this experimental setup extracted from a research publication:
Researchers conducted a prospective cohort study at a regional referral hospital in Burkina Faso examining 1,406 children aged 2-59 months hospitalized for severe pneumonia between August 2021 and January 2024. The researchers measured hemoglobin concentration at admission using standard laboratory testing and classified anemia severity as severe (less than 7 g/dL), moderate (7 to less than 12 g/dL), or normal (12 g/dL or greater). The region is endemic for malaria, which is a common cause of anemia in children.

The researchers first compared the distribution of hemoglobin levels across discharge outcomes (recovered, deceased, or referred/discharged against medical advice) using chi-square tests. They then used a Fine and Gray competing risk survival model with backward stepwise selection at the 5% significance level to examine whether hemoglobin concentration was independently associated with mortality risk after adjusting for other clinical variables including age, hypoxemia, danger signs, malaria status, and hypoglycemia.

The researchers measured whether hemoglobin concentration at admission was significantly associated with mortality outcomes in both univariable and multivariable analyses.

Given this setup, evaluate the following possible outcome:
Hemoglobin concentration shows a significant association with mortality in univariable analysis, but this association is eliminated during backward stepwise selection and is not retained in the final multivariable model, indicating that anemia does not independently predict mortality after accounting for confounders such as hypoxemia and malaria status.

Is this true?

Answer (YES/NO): NO